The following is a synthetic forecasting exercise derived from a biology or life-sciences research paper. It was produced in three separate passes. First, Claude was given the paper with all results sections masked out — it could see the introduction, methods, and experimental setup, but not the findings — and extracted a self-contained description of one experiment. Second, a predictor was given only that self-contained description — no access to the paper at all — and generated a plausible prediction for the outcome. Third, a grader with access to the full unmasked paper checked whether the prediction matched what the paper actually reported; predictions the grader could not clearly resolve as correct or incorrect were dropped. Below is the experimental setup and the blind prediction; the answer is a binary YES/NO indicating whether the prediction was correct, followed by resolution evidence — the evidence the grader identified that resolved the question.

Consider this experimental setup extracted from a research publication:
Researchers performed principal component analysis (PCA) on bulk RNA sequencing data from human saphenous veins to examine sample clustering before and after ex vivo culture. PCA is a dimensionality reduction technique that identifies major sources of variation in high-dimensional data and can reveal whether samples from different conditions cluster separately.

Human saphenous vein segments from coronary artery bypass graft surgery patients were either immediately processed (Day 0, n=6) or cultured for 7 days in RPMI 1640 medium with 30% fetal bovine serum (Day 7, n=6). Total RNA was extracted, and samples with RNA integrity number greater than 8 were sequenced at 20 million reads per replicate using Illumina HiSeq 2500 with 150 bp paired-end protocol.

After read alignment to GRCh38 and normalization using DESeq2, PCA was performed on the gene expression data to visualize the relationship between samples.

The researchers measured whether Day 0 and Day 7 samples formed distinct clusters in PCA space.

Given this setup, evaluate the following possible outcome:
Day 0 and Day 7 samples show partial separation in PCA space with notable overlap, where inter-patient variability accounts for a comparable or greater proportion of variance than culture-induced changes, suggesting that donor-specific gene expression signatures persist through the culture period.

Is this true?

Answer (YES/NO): NO